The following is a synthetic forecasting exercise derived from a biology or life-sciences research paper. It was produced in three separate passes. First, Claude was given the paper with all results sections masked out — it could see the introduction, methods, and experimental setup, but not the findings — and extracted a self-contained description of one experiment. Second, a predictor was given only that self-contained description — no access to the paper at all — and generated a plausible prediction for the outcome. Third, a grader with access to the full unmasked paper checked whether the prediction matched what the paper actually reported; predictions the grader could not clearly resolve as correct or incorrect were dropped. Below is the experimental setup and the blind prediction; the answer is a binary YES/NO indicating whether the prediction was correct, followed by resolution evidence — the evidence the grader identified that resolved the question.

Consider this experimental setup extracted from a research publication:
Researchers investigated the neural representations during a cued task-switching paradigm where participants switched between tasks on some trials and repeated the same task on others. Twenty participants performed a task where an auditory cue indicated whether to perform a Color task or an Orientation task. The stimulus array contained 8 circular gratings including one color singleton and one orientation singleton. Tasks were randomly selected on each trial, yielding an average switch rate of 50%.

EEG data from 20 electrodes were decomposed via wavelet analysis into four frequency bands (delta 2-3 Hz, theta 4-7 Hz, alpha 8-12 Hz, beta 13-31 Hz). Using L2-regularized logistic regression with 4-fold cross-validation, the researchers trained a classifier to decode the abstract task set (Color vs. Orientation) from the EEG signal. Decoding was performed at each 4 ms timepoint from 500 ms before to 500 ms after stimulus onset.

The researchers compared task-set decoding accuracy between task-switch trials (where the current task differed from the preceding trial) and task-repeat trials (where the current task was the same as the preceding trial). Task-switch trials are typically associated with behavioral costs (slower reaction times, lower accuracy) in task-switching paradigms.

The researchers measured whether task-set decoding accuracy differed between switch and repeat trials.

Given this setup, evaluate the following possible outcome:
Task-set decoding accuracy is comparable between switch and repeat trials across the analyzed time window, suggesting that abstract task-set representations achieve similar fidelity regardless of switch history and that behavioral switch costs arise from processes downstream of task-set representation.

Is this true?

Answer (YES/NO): NO